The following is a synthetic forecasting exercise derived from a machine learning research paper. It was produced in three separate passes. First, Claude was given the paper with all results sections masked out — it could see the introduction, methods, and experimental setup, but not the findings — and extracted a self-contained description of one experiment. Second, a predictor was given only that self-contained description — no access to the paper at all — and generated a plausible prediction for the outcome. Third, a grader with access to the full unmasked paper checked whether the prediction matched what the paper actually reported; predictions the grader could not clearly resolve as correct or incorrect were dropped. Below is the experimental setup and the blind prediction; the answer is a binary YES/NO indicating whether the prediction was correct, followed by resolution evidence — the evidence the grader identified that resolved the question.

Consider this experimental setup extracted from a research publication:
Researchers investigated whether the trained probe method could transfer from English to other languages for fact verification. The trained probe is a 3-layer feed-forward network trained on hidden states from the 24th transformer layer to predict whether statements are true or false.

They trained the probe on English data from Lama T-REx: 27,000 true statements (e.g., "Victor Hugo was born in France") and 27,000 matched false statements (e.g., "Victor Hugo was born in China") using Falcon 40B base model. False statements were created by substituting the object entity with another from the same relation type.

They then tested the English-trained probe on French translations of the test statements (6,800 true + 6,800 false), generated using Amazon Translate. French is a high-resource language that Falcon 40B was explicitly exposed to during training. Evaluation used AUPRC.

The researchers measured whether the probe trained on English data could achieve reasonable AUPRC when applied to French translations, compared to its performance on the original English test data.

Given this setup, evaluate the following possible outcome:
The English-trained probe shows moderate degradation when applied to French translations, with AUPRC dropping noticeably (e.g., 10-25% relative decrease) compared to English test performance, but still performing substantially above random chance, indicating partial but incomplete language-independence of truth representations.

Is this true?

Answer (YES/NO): NO